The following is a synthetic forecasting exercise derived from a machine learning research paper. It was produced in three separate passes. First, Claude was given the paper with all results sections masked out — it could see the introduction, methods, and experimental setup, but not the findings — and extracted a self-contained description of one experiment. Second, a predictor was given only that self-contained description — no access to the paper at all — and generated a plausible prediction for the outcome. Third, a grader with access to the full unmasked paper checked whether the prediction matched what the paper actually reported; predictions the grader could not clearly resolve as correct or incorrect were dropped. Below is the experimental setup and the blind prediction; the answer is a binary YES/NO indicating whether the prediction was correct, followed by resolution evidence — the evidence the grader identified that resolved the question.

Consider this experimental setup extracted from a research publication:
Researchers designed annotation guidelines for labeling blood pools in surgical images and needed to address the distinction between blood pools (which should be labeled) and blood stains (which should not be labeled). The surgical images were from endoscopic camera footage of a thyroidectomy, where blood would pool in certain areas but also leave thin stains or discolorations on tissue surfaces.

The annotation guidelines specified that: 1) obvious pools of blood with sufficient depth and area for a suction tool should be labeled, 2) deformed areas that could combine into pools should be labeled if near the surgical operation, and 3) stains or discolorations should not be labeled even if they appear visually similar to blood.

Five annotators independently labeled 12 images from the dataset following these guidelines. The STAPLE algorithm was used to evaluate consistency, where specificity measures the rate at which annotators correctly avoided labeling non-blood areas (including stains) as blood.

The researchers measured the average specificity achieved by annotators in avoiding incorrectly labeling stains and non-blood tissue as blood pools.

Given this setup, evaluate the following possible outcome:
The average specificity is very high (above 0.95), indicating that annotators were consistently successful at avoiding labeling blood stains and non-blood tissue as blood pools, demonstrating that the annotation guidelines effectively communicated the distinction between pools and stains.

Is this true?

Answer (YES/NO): YES